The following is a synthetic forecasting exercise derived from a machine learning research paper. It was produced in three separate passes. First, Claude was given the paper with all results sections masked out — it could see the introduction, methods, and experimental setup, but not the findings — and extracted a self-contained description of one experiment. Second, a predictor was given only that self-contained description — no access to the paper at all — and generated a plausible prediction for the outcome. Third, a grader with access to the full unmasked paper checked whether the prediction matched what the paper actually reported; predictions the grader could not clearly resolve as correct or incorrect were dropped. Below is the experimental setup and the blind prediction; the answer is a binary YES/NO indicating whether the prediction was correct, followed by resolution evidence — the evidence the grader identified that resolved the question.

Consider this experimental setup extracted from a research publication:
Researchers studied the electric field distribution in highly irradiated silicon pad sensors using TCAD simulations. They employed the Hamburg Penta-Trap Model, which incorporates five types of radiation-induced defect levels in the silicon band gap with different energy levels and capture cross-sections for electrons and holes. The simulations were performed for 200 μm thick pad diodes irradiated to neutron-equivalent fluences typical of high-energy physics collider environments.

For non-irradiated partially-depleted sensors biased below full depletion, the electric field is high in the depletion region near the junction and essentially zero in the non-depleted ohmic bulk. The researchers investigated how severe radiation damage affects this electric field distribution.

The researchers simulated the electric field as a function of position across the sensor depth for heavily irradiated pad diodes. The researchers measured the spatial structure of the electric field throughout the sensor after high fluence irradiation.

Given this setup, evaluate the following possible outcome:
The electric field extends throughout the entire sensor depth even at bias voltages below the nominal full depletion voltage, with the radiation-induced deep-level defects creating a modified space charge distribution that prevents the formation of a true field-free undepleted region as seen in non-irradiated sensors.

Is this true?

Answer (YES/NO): NO